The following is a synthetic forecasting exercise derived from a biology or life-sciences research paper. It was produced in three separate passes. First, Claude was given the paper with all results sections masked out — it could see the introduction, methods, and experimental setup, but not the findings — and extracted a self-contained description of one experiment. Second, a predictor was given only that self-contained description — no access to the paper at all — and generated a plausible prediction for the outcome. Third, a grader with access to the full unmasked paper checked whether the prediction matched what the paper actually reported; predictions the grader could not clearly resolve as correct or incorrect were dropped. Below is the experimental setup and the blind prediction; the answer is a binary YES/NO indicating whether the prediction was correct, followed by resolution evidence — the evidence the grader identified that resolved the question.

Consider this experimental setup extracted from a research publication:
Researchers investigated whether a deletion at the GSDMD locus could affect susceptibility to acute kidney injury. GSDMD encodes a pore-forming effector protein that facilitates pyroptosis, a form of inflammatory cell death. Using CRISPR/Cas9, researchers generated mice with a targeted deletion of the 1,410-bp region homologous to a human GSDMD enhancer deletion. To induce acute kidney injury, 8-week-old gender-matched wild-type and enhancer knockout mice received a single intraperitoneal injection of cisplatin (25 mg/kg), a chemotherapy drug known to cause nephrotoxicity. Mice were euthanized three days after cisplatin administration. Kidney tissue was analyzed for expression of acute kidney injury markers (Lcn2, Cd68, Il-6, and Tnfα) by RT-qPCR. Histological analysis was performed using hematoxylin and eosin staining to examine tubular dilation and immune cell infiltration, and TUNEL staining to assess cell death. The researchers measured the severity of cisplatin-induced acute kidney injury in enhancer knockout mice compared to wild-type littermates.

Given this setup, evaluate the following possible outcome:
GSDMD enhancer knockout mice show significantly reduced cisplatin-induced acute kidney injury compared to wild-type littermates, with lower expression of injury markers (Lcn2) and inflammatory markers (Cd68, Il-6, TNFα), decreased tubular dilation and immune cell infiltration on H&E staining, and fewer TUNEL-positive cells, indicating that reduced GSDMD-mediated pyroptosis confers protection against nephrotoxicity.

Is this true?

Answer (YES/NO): YES